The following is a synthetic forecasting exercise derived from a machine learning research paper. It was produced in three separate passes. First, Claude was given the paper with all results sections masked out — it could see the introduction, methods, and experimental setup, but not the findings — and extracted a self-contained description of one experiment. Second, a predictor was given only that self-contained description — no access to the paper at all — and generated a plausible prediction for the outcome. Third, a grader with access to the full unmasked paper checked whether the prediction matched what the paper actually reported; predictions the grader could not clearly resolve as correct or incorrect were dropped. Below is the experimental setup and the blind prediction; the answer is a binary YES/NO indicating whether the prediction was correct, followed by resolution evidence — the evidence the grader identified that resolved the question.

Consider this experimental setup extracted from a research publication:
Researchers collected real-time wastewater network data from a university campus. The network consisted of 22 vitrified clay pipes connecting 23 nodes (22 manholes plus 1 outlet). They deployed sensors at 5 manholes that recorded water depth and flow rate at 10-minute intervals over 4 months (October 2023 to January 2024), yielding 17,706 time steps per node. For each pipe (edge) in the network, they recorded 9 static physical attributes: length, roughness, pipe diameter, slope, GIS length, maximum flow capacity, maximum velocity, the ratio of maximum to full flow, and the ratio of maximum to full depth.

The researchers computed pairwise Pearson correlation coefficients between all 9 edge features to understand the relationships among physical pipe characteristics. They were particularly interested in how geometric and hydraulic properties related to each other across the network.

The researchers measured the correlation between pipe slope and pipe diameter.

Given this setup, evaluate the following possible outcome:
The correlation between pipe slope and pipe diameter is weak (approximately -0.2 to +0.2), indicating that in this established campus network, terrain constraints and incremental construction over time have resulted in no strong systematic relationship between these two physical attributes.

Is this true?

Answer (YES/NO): NO